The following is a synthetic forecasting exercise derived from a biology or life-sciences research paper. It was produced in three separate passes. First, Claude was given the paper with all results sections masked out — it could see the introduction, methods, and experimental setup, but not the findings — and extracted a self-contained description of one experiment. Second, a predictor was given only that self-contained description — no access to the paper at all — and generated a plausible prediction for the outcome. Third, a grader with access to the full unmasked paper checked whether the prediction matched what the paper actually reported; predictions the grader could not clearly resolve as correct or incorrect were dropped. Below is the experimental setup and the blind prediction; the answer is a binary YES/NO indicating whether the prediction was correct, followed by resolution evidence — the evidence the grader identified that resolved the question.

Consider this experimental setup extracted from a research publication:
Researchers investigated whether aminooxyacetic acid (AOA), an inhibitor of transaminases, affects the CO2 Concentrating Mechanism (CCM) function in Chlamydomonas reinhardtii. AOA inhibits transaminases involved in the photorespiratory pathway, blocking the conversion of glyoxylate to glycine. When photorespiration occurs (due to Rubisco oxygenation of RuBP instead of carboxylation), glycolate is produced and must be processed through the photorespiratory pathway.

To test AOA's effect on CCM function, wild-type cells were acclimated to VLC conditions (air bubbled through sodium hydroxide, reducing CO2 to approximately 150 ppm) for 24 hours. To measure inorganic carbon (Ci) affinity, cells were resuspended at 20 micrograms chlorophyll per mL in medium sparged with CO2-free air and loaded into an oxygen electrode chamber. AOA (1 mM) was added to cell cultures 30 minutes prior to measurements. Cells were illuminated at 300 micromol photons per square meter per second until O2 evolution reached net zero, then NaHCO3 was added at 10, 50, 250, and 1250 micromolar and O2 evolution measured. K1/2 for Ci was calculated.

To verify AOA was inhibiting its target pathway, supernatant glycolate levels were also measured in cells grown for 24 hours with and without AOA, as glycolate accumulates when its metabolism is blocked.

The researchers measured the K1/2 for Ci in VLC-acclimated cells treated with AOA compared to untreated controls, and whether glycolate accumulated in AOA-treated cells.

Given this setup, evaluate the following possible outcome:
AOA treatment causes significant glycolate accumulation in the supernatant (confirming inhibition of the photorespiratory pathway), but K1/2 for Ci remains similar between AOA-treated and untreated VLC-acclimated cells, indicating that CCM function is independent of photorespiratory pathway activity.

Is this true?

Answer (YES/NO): NO